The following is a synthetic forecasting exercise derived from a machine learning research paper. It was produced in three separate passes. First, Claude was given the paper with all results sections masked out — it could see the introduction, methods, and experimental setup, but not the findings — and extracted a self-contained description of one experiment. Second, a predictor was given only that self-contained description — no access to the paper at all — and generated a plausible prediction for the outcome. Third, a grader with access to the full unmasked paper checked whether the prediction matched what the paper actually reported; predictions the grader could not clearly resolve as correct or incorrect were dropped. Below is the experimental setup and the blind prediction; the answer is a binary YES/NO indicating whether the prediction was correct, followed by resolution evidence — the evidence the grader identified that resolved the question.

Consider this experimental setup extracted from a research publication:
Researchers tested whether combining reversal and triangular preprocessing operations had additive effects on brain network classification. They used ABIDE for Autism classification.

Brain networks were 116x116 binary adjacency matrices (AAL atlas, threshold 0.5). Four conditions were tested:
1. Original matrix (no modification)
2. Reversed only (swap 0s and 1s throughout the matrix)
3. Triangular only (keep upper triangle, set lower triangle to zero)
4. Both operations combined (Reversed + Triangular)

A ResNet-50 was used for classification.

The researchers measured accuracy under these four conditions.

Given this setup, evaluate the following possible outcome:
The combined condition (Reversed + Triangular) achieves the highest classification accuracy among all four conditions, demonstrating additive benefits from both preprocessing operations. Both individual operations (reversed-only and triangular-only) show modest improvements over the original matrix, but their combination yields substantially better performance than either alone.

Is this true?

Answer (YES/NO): NO